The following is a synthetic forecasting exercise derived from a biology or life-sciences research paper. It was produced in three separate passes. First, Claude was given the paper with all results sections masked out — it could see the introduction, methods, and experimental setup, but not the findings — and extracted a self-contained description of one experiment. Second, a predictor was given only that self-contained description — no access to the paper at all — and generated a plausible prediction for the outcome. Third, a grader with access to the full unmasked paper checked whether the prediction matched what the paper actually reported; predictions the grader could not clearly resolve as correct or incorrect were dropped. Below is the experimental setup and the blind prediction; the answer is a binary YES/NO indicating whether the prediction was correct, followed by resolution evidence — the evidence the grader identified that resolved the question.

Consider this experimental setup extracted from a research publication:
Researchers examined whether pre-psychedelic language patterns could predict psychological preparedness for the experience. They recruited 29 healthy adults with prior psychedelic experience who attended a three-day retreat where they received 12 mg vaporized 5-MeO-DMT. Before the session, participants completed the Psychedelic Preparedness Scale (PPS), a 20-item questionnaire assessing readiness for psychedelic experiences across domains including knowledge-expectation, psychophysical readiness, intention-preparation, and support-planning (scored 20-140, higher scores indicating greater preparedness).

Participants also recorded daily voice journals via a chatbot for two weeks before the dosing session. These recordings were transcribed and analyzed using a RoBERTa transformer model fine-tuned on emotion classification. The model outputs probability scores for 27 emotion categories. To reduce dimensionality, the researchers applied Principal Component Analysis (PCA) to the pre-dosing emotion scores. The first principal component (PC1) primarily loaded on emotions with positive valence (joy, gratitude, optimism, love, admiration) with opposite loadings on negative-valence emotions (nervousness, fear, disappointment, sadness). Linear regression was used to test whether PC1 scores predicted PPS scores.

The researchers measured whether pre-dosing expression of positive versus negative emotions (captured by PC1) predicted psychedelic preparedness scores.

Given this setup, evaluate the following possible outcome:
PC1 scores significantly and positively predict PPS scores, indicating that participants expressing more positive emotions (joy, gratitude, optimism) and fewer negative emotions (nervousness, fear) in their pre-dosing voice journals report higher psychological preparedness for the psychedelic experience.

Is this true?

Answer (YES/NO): YES